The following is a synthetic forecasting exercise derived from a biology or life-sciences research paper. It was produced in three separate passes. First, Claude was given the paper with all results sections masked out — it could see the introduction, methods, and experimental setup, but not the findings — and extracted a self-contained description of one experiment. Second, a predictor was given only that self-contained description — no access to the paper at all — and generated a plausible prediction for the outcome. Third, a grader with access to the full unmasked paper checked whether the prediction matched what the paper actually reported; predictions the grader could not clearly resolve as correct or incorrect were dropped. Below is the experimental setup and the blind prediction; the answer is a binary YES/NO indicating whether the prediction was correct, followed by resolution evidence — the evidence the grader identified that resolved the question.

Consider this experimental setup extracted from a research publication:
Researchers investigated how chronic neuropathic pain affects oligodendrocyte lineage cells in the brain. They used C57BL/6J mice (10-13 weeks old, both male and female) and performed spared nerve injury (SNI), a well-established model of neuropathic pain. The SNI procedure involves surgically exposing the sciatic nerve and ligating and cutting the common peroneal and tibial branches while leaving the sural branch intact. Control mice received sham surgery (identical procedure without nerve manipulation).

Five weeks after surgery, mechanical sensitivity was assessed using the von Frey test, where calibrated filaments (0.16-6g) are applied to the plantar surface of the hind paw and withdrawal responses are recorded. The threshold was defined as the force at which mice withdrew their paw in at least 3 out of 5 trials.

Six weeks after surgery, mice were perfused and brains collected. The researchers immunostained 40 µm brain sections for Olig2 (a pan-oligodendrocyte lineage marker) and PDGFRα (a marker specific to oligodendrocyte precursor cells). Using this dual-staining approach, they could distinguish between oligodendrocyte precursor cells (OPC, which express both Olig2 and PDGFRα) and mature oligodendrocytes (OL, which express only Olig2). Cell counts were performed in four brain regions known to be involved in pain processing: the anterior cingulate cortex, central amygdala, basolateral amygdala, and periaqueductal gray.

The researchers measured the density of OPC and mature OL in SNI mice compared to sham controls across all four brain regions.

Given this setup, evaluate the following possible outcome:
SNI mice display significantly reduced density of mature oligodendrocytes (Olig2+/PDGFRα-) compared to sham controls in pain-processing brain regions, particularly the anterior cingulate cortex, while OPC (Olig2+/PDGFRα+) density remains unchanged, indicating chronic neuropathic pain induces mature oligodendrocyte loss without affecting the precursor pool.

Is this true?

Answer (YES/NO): NO